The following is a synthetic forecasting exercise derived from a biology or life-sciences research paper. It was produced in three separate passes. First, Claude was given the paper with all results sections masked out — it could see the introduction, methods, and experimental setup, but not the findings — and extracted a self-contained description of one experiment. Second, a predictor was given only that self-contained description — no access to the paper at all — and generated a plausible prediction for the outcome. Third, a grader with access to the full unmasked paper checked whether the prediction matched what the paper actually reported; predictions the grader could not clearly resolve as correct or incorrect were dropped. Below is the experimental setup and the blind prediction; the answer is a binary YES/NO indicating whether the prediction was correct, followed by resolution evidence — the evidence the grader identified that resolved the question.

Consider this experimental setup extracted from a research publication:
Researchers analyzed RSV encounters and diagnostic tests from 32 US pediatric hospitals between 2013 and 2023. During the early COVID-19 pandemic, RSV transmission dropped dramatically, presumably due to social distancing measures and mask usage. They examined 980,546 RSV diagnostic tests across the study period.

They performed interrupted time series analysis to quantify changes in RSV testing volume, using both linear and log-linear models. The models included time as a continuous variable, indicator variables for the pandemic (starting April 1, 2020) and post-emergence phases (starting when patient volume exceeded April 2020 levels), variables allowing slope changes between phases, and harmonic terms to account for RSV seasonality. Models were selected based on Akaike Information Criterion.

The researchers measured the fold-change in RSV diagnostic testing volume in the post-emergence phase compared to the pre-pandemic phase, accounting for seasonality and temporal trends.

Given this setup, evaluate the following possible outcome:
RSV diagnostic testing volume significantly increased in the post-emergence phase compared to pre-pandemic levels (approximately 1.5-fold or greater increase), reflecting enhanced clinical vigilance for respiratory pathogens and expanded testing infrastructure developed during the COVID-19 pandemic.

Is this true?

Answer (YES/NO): NO